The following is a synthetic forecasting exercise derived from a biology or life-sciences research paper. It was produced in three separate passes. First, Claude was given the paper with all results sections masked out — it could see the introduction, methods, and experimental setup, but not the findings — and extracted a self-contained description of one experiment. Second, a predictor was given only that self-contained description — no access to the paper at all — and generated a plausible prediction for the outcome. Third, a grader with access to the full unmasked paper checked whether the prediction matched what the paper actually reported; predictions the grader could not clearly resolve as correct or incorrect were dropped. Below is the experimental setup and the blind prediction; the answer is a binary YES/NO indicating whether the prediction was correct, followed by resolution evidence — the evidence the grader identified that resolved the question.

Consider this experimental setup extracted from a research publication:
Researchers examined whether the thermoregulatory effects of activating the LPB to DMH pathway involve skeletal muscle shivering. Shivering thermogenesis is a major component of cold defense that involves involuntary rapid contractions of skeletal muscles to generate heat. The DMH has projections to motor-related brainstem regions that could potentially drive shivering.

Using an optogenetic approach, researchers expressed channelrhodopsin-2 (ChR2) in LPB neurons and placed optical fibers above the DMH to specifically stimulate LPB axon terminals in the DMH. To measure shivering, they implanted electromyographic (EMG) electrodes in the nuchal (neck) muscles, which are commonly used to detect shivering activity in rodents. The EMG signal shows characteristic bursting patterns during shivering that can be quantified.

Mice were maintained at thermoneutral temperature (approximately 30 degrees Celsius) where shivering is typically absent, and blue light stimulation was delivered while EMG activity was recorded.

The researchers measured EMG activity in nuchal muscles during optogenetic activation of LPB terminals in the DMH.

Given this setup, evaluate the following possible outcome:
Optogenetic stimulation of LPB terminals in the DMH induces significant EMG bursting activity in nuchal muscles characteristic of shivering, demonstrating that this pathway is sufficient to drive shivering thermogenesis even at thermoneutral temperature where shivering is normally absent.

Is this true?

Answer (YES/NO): YES